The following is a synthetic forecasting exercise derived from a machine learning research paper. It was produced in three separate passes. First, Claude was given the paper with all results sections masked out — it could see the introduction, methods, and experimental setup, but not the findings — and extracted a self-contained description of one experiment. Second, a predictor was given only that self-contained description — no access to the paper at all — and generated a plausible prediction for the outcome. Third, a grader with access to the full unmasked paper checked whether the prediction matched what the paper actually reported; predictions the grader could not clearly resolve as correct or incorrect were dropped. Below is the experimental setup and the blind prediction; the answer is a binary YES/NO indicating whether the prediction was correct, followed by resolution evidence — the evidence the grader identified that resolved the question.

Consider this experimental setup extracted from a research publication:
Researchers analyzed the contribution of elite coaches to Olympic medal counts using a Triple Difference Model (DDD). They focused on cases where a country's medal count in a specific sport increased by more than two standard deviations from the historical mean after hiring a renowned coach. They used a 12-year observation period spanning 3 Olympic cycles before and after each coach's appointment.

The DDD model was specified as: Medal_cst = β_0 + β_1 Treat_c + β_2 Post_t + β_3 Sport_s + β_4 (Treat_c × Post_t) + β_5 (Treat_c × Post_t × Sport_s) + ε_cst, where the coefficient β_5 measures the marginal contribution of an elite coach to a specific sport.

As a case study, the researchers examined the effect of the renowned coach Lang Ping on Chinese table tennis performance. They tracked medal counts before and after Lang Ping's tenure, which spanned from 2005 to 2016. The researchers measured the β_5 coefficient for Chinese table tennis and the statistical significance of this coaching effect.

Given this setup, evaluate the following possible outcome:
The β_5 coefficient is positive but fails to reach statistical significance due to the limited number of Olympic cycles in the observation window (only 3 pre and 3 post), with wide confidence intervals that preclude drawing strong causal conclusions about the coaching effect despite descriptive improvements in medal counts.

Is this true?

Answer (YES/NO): NO